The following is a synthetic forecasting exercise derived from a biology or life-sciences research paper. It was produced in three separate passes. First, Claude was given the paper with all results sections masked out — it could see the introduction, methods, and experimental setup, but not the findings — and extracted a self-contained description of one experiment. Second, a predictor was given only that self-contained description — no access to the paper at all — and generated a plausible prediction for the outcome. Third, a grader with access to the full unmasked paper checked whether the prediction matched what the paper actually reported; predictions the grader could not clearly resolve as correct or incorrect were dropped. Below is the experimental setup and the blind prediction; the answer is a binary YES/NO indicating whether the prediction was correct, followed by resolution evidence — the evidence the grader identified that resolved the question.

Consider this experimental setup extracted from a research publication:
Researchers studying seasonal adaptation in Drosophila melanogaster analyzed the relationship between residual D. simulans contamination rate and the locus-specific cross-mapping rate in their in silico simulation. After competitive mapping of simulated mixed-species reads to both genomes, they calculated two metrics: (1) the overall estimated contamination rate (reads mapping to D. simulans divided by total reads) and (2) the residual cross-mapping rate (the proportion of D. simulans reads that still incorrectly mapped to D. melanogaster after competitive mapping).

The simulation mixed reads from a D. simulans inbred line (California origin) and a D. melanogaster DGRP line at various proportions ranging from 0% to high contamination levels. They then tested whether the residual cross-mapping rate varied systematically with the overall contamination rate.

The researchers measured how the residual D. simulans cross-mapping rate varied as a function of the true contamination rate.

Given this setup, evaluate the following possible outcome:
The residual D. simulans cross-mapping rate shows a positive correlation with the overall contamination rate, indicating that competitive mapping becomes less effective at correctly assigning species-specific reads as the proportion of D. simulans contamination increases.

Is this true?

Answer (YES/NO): NO